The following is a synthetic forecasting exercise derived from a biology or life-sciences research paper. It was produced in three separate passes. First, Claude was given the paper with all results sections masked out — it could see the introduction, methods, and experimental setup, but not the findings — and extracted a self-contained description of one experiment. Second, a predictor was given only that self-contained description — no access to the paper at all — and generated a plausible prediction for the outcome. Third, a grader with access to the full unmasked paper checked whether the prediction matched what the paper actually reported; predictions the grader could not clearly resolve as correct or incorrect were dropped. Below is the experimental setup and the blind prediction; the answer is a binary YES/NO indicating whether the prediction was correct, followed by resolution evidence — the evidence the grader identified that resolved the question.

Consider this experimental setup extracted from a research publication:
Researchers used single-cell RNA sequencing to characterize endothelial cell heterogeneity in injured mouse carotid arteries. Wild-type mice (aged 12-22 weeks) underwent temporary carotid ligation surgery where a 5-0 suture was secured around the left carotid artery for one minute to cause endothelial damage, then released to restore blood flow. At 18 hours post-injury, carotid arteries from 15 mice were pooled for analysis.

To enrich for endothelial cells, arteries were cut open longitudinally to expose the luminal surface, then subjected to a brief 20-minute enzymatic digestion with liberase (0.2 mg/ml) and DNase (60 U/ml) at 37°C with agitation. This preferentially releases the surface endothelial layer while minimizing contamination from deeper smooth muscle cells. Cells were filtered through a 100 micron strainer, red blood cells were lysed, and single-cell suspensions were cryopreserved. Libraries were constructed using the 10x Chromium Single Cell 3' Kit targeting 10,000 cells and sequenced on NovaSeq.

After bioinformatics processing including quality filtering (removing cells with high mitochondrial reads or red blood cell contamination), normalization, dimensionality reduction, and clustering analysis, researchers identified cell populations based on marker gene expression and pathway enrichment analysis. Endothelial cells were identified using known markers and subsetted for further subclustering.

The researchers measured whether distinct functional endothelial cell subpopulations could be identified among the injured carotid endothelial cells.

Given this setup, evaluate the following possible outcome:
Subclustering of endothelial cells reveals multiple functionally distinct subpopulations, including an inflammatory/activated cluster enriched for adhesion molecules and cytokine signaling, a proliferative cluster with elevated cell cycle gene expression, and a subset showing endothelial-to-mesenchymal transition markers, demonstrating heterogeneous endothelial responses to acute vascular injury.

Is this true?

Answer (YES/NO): NO